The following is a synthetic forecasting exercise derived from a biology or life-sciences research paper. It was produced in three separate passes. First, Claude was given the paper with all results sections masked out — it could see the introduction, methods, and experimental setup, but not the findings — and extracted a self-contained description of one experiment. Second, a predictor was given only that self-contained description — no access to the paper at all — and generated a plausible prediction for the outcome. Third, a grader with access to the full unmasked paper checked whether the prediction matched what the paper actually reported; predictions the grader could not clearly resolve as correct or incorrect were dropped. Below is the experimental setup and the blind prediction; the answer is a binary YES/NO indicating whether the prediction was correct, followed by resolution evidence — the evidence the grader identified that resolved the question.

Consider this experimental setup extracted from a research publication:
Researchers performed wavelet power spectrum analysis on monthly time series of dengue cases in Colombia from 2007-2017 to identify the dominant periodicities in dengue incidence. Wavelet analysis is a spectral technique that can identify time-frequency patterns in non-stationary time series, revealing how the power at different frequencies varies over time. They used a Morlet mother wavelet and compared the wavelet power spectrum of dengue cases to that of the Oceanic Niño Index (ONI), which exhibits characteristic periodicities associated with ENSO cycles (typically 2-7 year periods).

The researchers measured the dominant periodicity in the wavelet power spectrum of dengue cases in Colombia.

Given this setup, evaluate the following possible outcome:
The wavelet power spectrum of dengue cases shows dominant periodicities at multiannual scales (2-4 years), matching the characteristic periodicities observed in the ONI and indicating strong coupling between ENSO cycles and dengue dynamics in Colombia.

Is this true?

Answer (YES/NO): YES